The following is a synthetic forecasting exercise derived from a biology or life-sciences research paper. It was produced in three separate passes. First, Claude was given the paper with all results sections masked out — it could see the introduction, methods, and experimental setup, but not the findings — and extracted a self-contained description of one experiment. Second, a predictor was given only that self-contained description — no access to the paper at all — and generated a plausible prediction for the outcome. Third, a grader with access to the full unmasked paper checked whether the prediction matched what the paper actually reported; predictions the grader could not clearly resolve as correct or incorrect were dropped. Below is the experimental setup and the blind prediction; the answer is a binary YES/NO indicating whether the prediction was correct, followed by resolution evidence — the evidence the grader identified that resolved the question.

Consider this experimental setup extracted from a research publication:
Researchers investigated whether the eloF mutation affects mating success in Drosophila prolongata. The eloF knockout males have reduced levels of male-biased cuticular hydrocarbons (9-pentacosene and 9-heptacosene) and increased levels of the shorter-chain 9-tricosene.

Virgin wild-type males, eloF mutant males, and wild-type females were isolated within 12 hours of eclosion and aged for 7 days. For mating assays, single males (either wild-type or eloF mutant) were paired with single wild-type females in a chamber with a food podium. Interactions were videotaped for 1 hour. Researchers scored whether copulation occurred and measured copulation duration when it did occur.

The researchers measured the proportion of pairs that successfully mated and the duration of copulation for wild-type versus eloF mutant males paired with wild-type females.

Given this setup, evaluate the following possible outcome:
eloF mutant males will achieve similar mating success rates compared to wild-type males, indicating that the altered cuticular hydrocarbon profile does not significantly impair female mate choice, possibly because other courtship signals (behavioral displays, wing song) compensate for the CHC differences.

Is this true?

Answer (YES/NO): YES